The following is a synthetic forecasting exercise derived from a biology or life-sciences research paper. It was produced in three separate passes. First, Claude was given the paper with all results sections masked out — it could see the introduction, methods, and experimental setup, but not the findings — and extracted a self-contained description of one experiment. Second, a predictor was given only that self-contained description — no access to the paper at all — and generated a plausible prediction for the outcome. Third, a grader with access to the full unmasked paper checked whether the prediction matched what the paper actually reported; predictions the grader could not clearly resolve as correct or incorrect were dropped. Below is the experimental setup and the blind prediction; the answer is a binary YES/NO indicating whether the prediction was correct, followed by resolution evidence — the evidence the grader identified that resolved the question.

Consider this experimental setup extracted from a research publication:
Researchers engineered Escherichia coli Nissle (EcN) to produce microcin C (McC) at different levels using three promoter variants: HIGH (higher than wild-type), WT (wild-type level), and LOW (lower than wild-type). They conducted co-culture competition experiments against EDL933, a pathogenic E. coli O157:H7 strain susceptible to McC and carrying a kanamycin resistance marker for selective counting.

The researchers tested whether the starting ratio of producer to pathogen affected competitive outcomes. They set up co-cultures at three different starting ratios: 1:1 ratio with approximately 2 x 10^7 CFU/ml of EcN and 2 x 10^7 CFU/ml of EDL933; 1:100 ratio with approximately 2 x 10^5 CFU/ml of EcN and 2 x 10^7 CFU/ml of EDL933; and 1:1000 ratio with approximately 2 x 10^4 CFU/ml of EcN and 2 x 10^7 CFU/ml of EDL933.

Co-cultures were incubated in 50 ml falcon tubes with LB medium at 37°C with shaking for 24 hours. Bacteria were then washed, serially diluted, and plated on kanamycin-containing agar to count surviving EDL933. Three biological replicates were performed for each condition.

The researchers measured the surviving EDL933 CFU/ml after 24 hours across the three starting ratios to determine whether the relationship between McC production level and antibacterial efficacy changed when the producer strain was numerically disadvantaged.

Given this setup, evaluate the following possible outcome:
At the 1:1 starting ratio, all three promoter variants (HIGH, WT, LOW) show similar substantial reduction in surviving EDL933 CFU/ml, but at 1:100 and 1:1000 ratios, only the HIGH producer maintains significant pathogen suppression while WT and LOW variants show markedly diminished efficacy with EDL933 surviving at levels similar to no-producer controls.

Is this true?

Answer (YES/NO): NO